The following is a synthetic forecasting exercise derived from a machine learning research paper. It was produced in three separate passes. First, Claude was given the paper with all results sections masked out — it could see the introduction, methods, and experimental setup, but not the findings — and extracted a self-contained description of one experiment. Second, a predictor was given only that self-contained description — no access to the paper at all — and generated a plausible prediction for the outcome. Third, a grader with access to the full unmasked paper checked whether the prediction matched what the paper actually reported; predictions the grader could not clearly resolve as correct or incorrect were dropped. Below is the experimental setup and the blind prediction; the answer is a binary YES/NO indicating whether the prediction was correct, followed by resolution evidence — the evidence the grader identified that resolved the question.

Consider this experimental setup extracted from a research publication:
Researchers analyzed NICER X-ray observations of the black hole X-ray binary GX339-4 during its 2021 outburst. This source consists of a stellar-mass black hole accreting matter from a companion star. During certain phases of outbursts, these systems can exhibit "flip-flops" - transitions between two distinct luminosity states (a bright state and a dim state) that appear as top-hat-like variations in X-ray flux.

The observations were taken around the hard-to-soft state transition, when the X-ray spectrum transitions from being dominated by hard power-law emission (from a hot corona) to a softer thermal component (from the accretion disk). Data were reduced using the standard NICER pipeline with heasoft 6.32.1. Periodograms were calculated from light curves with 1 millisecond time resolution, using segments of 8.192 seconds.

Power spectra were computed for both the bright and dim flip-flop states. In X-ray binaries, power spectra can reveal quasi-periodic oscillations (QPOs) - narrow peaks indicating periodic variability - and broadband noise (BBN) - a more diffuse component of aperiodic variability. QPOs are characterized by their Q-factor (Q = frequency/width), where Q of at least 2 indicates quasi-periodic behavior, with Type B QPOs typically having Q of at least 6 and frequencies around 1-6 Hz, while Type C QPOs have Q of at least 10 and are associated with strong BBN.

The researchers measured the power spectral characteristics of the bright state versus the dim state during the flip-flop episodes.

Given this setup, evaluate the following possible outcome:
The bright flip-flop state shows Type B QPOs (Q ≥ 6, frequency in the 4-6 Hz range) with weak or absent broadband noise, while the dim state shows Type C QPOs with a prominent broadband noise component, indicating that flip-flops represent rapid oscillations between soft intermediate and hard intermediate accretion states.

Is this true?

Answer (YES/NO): NO